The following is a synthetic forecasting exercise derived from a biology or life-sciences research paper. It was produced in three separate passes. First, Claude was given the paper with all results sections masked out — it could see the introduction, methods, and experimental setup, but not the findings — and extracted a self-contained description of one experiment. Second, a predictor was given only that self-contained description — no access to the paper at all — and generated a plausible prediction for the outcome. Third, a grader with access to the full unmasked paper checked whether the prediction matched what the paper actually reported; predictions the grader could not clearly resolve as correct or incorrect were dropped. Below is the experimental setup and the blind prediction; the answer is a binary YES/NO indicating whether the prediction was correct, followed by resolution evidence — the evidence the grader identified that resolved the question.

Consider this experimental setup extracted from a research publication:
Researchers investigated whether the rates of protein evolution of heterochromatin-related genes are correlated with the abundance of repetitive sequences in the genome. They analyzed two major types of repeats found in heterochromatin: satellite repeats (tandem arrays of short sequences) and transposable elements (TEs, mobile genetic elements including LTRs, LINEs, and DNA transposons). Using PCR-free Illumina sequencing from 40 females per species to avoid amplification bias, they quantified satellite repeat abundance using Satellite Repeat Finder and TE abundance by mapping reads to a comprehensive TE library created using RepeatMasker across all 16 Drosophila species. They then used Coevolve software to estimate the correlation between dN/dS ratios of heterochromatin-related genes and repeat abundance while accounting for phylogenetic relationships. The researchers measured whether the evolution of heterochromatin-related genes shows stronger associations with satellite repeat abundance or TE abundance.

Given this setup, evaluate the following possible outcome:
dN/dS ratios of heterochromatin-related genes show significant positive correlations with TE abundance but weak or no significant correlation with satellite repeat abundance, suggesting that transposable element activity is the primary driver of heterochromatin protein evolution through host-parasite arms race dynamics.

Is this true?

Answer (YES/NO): NO